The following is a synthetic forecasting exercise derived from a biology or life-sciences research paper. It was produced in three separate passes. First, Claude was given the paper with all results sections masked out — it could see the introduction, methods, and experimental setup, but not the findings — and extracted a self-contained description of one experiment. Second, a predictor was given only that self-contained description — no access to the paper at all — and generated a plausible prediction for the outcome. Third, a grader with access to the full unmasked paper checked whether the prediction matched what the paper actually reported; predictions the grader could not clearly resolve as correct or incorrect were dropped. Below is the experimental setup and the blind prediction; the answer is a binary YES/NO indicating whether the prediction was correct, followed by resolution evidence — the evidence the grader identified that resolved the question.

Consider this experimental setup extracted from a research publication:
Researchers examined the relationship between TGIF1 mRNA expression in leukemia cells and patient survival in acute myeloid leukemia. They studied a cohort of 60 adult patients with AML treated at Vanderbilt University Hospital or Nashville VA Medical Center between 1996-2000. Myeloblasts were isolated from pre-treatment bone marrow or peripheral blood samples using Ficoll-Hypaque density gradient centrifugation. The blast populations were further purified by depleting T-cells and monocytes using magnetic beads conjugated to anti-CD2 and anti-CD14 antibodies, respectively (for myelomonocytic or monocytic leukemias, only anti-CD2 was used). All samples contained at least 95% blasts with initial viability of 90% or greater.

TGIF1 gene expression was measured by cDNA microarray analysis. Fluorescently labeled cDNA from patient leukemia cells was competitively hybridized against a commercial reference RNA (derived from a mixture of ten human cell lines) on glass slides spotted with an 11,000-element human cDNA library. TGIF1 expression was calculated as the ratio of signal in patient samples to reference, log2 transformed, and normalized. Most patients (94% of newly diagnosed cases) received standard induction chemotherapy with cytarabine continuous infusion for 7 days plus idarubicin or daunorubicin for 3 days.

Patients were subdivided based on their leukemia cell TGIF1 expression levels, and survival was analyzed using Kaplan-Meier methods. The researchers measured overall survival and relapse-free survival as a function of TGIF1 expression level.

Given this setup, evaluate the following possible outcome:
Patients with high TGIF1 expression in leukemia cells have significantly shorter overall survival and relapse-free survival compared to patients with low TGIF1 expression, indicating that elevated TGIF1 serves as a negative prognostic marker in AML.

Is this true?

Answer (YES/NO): NO